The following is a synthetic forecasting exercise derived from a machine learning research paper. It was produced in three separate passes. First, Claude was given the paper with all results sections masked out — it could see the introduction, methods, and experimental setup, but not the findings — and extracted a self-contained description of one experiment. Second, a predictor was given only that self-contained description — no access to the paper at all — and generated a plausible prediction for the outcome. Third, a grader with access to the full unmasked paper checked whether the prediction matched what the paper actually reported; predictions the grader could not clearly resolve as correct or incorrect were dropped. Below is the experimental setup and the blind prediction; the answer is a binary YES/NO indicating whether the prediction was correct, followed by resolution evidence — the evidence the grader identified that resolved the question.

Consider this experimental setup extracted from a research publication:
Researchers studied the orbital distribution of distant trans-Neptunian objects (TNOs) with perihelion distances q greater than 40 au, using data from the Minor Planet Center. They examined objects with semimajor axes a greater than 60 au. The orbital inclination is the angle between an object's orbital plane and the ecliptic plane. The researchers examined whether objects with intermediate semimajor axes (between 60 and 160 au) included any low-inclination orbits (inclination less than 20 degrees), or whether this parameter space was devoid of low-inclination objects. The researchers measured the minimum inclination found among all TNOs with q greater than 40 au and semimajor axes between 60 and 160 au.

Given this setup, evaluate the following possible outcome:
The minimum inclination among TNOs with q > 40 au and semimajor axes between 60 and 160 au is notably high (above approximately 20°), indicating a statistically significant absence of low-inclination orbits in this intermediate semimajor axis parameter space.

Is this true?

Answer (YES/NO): YES